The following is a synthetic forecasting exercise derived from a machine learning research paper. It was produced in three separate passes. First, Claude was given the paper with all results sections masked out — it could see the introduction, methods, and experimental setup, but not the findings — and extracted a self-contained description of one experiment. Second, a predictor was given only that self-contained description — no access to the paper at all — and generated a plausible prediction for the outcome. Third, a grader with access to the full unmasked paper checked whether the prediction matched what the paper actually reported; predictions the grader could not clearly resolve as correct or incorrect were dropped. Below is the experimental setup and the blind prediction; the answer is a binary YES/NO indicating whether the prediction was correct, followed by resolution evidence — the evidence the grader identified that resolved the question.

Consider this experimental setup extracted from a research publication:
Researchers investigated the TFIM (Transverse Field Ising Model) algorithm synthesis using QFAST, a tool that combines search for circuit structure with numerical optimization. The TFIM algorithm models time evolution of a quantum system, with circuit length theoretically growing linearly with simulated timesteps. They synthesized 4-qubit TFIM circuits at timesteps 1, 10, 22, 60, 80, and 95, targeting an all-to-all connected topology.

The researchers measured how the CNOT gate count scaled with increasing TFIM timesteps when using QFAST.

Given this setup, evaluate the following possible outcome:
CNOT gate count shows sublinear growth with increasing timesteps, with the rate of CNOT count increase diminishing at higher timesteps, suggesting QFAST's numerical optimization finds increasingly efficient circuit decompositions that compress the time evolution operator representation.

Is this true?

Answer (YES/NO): YES